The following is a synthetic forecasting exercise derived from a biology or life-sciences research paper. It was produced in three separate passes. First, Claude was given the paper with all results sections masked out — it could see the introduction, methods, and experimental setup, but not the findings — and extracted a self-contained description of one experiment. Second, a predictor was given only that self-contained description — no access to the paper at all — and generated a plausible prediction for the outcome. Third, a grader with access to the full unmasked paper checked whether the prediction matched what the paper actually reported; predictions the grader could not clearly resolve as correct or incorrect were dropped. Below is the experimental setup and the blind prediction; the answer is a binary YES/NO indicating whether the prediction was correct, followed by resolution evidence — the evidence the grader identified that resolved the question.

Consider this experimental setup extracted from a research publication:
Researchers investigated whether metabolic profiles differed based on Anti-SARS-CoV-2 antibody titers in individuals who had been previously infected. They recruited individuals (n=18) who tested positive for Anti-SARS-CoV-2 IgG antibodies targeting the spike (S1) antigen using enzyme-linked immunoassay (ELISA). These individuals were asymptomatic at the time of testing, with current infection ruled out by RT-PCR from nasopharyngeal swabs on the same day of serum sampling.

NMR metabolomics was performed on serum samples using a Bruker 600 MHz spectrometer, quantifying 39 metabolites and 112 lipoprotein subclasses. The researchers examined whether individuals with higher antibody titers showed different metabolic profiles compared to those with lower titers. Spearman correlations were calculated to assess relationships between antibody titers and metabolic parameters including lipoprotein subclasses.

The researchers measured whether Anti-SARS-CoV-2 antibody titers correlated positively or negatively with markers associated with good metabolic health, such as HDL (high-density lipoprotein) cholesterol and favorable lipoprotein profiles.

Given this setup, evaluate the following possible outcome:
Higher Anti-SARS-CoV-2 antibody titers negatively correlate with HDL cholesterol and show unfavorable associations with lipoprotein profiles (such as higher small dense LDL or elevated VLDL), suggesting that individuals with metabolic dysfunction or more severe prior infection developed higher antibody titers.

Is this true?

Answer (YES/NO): NO